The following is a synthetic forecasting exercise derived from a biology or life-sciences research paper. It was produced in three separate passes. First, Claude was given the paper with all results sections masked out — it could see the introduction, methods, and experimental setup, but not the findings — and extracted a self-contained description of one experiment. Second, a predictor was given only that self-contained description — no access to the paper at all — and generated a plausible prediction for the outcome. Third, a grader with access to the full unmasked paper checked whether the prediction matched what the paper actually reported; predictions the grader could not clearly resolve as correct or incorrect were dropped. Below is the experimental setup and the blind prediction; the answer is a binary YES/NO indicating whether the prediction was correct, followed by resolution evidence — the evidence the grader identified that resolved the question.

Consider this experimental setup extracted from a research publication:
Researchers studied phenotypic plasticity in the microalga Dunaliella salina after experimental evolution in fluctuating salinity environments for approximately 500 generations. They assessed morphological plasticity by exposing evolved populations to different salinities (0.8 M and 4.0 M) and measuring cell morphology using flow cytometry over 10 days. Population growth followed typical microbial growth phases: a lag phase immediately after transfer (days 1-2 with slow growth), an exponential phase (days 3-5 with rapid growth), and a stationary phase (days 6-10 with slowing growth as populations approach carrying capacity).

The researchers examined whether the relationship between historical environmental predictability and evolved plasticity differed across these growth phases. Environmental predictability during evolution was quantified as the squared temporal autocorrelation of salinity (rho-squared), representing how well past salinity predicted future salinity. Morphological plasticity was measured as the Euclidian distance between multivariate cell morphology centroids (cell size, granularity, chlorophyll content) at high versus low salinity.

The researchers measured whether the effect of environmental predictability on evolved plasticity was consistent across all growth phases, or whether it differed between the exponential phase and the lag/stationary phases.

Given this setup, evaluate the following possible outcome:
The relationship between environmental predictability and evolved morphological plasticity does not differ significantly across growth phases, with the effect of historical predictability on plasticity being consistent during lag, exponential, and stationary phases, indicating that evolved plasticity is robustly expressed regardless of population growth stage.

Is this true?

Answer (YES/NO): NO